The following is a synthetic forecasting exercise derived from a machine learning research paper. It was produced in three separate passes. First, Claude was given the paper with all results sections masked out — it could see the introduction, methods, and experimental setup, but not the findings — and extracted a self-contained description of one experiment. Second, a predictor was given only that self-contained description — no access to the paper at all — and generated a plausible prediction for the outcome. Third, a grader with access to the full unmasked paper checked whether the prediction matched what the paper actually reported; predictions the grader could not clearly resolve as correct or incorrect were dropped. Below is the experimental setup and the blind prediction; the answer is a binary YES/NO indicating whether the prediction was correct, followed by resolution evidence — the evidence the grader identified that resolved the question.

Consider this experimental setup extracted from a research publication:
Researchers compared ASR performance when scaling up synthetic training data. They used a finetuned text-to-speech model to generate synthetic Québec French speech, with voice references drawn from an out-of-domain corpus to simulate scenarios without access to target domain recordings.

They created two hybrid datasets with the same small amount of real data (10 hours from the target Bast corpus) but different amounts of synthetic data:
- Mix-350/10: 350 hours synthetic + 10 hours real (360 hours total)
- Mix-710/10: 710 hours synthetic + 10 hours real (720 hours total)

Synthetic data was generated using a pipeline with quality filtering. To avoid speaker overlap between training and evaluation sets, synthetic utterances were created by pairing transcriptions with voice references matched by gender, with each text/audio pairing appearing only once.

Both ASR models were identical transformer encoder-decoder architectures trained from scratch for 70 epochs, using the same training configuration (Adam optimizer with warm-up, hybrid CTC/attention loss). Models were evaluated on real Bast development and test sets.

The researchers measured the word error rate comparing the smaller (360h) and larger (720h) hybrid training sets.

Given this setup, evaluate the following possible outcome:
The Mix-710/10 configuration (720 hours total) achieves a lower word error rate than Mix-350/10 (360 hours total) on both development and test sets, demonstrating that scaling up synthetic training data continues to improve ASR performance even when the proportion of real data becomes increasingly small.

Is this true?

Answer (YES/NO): YES